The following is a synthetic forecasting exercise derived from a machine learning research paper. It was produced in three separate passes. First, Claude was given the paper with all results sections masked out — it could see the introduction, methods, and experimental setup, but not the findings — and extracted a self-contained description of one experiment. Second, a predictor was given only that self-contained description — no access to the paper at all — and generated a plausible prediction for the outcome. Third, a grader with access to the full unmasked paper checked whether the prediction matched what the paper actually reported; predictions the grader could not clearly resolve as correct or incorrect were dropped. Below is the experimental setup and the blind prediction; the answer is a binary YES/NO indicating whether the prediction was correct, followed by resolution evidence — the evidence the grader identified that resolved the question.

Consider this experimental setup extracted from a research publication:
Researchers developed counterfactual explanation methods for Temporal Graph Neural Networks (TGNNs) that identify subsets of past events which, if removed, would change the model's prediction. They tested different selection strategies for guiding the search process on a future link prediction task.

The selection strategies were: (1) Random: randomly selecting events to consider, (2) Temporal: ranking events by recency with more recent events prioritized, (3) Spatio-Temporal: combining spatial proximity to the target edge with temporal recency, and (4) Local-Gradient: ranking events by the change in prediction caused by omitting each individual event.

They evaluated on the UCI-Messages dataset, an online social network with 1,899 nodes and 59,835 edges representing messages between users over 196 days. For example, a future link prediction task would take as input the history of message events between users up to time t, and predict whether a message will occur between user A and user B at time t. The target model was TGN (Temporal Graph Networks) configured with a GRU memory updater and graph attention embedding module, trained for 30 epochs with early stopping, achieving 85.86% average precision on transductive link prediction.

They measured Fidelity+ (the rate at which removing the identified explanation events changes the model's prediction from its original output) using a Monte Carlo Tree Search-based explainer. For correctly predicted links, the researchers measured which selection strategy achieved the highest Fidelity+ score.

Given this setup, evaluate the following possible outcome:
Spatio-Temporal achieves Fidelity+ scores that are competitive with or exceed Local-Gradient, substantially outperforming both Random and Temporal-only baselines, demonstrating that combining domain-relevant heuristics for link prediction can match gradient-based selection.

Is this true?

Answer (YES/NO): YES